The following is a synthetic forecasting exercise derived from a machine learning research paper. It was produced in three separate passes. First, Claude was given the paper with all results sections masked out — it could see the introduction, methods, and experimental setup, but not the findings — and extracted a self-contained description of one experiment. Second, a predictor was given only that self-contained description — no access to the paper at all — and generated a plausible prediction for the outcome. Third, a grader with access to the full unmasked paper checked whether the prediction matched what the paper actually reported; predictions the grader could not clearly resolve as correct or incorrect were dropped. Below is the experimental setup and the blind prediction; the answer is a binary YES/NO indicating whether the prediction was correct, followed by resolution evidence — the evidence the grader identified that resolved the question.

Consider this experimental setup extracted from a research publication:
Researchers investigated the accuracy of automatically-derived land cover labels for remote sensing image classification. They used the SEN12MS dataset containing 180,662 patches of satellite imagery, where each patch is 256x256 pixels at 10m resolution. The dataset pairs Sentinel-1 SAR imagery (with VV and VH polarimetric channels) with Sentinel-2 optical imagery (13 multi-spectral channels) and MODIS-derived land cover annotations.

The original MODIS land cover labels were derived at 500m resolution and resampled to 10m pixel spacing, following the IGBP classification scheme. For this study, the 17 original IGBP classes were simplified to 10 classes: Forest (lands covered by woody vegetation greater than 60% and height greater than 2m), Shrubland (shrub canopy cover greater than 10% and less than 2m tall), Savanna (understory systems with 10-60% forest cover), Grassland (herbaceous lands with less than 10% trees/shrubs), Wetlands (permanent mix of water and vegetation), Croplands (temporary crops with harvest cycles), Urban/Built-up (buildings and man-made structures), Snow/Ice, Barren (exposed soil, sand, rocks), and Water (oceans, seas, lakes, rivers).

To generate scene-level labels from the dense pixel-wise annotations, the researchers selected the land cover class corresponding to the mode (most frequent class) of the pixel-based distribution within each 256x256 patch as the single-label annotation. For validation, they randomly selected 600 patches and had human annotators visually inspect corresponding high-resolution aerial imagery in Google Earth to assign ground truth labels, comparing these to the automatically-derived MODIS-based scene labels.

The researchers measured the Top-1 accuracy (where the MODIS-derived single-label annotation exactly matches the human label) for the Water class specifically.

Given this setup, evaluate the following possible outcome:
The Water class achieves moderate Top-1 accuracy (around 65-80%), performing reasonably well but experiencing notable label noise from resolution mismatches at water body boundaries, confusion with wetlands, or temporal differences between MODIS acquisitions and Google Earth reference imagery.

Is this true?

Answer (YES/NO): NO